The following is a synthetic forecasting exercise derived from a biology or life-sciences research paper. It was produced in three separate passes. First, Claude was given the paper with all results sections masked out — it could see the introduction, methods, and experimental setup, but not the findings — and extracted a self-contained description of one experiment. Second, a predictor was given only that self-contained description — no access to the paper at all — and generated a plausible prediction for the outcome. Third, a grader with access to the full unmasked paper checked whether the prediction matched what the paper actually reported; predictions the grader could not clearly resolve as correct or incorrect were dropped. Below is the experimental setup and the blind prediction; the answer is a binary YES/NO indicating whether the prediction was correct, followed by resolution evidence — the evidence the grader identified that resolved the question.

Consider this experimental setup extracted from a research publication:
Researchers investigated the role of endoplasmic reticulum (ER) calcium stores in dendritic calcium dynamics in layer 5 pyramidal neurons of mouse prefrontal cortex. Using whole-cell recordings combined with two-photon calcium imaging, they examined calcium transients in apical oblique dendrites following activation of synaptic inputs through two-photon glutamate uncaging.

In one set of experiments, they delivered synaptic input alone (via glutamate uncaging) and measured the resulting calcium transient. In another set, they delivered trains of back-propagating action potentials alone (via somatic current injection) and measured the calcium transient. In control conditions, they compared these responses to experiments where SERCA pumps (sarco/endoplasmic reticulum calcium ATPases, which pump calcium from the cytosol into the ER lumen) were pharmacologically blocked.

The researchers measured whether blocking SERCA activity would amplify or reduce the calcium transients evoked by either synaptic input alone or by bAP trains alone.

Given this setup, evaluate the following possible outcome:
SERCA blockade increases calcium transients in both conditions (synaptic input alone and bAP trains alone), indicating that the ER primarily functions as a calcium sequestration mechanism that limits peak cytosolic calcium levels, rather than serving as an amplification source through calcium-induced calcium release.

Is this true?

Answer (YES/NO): NO